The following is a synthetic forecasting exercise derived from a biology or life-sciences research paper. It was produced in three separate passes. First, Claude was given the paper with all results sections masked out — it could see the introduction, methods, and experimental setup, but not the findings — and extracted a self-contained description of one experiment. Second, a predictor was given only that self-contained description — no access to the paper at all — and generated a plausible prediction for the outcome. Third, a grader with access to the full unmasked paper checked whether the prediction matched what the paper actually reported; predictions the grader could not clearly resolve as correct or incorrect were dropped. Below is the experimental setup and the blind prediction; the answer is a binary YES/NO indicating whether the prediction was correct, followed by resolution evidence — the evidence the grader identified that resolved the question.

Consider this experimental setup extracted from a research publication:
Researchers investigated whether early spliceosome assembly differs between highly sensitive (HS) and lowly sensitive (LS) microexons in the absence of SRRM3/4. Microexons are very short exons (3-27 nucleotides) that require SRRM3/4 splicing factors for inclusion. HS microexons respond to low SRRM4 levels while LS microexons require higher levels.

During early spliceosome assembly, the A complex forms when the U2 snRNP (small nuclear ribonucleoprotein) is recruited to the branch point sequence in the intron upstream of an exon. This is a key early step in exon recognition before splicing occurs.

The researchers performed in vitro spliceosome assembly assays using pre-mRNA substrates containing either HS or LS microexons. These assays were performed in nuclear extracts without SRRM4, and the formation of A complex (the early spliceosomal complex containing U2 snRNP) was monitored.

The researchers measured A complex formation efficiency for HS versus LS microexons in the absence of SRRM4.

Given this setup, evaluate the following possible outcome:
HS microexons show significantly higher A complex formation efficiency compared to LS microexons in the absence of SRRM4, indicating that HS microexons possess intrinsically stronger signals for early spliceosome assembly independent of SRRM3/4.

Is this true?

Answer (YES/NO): YES